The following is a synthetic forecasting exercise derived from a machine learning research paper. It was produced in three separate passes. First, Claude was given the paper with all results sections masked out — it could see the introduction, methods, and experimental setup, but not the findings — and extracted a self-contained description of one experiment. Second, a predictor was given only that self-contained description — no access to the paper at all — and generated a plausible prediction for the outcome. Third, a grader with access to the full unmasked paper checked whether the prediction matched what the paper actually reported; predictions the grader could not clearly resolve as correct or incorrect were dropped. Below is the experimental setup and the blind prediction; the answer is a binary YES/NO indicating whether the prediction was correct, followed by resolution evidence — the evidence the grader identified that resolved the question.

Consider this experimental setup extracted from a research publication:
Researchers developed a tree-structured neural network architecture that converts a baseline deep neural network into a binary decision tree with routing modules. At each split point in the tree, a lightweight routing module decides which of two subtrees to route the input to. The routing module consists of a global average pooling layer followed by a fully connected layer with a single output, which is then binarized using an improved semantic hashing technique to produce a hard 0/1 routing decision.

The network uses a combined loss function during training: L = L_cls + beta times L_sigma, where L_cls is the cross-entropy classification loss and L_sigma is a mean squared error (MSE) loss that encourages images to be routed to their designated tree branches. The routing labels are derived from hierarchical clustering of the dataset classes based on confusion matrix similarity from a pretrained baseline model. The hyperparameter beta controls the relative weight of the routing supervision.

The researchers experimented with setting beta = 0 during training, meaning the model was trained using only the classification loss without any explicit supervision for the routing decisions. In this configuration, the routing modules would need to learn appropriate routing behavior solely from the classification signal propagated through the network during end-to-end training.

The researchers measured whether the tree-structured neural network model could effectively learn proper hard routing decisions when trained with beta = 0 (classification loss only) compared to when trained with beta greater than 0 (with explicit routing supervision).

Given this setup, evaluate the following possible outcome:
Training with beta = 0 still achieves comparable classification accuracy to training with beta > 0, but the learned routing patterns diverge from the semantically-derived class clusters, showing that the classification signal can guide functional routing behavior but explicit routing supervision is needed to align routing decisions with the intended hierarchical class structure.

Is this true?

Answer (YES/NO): NO